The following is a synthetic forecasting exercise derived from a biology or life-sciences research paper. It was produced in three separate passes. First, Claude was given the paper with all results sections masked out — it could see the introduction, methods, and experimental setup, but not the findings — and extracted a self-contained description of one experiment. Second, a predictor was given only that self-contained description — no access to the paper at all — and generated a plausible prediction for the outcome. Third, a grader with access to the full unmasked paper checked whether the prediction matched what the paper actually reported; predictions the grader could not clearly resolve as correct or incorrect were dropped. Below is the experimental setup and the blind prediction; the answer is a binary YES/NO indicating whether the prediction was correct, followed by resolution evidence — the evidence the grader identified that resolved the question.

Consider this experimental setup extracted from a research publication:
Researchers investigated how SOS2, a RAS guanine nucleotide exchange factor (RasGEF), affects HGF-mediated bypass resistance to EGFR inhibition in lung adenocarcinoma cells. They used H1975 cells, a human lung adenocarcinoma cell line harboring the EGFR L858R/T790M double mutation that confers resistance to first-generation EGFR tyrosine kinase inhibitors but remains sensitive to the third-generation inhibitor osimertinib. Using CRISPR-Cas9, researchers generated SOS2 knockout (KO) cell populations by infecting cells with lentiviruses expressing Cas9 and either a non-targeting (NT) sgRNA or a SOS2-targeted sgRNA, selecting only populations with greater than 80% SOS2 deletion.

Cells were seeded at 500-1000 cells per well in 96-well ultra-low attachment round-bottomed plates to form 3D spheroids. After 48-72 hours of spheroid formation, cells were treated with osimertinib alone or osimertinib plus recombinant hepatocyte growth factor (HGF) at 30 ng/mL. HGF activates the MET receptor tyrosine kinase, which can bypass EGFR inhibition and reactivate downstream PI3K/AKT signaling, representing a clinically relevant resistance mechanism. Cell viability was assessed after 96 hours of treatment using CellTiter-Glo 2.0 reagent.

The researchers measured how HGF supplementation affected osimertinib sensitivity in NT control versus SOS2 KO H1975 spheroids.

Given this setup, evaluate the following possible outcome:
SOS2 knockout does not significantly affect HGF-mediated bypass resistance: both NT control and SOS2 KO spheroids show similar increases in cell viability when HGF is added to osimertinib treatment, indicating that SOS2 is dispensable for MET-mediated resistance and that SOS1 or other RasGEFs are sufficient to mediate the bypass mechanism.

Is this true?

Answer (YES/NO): NO